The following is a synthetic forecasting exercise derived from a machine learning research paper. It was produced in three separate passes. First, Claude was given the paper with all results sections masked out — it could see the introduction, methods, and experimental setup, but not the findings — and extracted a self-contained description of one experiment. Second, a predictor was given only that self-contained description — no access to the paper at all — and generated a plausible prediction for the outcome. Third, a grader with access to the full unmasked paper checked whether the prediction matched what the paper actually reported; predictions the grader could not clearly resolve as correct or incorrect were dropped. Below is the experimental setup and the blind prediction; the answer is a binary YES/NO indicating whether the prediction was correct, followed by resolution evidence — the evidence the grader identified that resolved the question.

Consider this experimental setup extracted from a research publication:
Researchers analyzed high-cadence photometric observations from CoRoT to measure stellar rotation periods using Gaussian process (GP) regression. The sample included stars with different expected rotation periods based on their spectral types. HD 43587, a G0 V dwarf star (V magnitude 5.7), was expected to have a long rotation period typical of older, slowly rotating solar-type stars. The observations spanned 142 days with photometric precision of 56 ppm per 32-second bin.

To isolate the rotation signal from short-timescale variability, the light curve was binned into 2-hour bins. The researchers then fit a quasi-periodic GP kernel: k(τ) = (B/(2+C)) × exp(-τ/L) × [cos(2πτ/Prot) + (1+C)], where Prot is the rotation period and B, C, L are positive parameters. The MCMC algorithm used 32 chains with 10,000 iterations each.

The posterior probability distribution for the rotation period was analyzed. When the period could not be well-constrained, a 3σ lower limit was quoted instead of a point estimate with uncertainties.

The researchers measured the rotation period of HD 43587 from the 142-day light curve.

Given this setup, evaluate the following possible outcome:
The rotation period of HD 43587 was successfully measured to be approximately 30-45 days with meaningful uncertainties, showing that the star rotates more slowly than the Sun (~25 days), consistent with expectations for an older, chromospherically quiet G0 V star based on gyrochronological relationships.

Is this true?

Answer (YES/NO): NO